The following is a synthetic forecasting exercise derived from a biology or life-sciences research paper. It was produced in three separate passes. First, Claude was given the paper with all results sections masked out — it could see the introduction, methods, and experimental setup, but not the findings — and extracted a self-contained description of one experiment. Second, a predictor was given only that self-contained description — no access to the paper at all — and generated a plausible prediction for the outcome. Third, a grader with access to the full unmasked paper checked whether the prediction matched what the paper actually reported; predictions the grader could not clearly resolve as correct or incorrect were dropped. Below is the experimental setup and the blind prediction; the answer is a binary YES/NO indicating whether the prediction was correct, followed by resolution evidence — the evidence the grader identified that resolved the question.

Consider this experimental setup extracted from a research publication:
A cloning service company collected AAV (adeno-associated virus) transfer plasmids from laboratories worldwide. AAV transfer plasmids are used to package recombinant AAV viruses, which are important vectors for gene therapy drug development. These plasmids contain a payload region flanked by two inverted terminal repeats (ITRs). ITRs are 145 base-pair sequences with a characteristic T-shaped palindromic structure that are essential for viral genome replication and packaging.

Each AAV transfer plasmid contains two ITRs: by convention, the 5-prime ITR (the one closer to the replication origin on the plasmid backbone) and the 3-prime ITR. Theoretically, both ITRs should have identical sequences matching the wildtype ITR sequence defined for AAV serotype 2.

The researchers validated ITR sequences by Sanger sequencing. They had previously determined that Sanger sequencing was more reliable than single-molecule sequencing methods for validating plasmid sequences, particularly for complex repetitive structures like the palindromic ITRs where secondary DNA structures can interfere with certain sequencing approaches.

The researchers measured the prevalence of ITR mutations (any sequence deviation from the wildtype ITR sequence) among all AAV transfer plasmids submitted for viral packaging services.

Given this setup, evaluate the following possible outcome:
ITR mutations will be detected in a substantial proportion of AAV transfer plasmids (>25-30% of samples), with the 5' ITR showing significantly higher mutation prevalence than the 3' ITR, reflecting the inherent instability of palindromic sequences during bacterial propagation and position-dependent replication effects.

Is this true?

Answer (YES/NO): YES